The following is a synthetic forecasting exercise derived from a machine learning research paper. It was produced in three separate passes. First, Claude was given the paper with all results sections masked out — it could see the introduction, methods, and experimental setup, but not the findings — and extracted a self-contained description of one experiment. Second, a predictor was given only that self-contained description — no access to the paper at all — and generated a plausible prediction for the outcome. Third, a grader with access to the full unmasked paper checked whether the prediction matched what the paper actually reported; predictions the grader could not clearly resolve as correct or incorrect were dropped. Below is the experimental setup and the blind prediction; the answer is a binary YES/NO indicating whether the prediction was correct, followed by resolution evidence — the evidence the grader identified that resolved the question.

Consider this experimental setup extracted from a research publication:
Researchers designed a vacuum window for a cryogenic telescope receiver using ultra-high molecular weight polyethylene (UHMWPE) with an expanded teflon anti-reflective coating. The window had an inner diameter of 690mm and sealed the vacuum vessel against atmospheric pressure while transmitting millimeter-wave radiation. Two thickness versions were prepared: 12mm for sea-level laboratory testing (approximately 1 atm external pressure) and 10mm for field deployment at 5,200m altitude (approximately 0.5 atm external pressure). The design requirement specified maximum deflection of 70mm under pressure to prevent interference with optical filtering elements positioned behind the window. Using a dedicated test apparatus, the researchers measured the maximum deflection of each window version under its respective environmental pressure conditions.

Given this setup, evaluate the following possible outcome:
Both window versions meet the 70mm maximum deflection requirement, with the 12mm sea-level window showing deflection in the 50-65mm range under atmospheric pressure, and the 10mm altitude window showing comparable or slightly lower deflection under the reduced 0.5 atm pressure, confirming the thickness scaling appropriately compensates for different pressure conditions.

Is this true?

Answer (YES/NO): NO